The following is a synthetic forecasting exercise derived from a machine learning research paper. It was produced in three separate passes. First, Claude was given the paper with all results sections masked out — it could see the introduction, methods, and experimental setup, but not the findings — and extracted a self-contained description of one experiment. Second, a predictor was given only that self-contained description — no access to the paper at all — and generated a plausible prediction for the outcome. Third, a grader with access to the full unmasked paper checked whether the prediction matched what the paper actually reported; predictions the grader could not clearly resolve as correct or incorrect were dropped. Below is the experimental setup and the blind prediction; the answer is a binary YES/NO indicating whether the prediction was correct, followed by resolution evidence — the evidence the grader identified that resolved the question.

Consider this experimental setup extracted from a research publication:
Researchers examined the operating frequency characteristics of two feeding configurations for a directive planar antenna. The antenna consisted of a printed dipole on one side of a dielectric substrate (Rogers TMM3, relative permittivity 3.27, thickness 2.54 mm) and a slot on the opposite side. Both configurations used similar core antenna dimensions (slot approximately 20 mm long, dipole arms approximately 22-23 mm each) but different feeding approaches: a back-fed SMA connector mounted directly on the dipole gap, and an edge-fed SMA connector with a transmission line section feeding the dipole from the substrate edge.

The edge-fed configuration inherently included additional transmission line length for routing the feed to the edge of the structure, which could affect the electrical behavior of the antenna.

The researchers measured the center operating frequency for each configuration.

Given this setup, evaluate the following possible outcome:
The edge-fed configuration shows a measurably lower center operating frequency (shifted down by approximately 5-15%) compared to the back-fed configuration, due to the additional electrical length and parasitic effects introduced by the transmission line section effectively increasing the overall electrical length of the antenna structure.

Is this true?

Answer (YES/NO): YES